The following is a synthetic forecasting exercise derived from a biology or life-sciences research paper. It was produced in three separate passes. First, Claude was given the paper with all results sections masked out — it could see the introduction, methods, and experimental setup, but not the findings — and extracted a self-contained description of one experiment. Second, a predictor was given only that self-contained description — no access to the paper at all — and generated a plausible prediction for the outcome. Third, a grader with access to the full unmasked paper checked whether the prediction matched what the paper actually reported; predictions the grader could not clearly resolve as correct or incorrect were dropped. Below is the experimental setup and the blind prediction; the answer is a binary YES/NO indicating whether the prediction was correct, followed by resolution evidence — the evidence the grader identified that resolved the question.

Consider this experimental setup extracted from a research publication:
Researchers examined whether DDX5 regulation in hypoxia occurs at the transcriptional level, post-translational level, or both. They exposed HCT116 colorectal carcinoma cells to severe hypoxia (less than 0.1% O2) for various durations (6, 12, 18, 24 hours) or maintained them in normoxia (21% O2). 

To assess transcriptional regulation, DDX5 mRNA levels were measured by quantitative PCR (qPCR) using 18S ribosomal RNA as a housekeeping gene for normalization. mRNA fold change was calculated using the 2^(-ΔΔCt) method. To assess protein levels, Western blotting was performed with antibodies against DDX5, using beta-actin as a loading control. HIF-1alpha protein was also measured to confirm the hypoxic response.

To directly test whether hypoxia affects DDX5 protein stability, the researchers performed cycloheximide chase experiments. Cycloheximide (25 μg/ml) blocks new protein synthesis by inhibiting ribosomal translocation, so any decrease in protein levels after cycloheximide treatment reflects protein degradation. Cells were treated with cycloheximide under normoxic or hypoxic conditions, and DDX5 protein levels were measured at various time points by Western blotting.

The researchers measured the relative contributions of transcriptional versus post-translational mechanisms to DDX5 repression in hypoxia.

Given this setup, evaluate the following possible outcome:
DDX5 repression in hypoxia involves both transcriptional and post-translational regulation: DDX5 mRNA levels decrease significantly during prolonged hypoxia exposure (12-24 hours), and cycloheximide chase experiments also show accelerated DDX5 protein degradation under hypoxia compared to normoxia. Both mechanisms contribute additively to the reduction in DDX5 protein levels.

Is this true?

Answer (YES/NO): NO